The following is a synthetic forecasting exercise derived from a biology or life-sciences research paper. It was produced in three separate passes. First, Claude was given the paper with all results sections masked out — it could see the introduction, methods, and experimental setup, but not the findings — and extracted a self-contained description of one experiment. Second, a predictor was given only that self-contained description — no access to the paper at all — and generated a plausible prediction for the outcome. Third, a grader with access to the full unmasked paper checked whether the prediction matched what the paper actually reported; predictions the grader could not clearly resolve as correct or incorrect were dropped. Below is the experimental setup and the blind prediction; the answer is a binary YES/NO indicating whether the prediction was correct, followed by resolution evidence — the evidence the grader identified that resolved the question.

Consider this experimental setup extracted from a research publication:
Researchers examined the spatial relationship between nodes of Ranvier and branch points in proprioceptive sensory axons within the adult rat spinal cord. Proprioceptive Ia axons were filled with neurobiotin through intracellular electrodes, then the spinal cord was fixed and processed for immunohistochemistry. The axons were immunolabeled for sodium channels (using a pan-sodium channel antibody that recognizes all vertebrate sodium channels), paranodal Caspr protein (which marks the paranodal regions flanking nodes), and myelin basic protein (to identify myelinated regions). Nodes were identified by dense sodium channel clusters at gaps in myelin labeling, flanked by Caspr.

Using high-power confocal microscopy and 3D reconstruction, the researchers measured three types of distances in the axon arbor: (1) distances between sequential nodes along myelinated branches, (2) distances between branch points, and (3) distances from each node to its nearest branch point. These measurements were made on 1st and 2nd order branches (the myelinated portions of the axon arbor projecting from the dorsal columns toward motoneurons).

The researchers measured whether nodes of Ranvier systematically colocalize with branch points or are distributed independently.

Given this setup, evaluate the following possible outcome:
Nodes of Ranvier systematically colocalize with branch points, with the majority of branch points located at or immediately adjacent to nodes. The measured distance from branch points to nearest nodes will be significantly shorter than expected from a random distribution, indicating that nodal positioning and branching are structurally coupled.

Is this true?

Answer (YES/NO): YES